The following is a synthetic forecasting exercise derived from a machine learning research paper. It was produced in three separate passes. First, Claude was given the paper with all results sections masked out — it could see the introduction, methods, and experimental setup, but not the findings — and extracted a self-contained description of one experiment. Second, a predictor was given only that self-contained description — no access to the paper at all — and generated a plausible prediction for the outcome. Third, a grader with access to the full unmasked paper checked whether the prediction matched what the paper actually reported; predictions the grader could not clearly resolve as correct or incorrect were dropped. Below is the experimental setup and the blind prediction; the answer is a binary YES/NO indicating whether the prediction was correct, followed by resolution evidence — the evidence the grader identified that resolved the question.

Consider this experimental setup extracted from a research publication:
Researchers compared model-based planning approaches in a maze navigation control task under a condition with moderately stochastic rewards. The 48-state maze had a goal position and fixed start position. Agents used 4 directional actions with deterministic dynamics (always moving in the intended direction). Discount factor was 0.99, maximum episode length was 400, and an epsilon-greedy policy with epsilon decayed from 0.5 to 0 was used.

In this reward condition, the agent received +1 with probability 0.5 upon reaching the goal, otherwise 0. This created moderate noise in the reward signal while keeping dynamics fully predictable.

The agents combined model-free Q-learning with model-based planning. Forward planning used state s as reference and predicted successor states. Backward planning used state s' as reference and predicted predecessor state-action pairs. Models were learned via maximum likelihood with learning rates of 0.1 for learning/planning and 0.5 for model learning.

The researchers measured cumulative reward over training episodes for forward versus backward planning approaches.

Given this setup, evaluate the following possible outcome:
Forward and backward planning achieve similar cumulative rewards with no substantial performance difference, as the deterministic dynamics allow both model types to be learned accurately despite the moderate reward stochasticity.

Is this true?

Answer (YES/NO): NO